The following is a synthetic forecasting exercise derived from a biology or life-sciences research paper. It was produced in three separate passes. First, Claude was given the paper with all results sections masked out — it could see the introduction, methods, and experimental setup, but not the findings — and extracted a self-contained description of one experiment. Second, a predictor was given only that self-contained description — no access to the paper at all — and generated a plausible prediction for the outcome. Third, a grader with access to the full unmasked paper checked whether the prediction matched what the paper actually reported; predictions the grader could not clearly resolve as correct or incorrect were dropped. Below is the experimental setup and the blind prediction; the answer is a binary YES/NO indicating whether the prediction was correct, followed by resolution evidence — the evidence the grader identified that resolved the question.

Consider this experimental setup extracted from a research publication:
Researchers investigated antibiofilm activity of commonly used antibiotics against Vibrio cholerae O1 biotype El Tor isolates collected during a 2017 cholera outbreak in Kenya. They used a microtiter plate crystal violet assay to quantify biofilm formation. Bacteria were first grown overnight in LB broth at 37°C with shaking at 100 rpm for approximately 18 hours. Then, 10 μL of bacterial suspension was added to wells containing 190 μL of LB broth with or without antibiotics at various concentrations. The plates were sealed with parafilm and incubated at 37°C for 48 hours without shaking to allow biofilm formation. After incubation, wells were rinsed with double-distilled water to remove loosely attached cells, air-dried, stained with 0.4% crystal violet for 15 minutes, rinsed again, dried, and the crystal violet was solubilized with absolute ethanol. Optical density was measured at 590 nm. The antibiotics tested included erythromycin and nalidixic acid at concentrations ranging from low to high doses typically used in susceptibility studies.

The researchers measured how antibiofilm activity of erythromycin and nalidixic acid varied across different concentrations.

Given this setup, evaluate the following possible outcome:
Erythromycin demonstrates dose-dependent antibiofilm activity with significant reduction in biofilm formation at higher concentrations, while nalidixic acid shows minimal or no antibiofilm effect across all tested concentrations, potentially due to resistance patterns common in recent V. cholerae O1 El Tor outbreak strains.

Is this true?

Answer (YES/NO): NO